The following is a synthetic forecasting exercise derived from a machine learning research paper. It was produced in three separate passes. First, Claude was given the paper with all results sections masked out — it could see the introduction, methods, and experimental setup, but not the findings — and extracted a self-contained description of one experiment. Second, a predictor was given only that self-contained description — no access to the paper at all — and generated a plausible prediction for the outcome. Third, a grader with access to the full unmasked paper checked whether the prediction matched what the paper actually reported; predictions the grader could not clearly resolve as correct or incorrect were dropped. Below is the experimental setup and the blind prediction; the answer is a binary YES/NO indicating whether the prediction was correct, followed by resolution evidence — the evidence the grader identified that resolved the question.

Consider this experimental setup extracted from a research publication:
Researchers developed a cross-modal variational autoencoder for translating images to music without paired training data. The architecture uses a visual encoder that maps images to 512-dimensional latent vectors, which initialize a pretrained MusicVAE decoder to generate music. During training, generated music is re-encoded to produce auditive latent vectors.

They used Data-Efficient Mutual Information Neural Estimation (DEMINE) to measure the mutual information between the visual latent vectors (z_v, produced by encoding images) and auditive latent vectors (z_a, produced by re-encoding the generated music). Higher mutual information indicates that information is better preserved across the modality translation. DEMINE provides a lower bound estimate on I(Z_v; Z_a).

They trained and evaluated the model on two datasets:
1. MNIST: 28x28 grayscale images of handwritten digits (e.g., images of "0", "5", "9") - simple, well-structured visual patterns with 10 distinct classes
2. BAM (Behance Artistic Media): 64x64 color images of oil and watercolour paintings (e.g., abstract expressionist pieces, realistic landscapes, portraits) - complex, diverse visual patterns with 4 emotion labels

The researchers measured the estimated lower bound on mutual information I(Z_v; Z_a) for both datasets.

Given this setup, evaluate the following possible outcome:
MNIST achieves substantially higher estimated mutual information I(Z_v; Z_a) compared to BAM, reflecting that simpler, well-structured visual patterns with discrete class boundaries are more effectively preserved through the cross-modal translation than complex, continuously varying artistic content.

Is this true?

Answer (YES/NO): NO